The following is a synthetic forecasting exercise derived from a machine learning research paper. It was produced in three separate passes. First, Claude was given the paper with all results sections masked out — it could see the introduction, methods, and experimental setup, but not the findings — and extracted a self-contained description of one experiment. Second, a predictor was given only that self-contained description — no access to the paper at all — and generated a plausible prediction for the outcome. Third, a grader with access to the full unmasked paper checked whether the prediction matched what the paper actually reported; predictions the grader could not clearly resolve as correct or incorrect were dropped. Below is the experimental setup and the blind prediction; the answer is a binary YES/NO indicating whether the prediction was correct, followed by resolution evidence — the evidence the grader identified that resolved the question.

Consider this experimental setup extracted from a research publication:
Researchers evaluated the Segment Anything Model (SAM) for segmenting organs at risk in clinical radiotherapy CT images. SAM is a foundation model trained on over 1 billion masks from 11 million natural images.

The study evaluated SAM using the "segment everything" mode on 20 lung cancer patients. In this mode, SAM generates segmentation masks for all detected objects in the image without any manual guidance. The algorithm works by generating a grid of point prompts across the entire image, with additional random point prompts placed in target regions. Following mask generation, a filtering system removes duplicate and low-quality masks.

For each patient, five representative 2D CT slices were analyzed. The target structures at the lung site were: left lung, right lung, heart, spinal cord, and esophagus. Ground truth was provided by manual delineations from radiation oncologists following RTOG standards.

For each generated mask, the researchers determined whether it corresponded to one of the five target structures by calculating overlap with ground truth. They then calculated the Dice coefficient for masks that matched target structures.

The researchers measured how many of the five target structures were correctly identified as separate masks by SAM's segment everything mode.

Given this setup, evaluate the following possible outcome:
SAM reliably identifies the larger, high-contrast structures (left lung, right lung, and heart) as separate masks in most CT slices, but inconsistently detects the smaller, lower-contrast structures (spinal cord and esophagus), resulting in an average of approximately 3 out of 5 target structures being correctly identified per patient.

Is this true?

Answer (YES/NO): NO